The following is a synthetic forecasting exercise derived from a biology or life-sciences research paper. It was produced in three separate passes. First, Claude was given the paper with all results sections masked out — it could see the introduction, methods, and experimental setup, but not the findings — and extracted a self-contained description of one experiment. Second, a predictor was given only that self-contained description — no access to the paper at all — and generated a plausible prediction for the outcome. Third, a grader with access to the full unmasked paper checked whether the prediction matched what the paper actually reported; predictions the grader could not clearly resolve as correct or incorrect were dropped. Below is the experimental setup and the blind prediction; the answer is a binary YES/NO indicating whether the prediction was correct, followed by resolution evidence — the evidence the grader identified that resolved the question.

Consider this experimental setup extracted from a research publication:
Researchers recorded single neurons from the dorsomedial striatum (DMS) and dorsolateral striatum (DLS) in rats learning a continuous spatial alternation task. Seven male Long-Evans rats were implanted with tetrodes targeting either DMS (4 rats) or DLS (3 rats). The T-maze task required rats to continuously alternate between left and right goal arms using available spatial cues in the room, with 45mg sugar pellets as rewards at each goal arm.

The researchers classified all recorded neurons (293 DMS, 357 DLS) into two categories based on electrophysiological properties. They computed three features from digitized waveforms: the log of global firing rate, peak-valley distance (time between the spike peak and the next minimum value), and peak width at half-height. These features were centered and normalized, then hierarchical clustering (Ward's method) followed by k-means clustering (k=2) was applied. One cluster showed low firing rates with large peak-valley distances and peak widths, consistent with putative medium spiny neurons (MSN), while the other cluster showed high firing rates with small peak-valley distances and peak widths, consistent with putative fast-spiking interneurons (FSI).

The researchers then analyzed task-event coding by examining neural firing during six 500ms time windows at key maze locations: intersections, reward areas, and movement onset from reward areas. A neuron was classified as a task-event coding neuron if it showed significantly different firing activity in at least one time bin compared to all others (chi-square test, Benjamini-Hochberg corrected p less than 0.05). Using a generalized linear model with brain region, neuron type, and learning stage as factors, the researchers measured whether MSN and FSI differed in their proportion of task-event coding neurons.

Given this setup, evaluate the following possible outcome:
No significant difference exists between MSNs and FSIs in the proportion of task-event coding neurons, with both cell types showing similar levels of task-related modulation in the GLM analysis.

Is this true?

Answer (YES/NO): NO